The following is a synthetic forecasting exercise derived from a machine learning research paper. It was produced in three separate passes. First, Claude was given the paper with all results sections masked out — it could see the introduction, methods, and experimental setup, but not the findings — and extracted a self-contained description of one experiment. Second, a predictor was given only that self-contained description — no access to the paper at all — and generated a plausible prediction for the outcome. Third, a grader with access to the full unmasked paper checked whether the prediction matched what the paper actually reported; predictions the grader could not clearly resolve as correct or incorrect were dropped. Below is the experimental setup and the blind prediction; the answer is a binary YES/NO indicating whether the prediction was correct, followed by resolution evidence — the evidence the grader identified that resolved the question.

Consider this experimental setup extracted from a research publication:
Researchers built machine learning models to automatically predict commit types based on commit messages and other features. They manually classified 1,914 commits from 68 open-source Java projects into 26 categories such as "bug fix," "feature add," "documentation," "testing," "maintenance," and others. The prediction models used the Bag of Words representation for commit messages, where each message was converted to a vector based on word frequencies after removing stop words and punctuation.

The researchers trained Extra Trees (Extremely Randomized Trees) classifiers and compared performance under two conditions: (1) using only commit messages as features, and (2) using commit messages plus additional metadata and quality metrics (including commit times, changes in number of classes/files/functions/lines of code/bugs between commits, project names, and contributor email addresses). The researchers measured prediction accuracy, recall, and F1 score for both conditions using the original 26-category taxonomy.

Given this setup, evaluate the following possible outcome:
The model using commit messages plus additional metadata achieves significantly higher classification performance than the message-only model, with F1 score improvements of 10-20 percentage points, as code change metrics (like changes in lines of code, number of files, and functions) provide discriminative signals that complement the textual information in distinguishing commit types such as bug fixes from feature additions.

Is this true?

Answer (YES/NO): NO